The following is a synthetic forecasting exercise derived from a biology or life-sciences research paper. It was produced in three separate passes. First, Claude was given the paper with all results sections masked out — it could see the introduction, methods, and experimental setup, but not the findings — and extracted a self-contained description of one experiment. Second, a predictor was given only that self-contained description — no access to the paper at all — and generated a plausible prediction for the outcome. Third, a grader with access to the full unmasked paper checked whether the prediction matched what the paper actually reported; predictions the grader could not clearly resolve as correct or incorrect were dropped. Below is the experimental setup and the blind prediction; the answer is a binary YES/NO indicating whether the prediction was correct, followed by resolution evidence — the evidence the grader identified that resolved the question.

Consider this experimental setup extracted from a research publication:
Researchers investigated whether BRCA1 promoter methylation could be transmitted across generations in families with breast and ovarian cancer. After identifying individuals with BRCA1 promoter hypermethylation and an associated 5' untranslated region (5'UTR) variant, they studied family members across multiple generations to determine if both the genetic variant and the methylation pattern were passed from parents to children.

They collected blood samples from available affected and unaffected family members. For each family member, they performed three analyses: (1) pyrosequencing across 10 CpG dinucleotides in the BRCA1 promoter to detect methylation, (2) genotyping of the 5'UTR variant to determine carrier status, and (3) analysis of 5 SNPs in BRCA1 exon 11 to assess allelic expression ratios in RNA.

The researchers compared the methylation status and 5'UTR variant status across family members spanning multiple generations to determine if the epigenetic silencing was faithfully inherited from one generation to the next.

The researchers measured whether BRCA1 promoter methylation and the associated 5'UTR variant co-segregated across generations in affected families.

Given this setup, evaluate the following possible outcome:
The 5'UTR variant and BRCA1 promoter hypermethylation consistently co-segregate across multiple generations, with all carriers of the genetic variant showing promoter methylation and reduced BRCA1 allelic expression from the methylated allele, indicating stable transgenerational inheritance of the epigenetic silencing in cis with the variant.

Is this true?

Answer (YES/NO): YES